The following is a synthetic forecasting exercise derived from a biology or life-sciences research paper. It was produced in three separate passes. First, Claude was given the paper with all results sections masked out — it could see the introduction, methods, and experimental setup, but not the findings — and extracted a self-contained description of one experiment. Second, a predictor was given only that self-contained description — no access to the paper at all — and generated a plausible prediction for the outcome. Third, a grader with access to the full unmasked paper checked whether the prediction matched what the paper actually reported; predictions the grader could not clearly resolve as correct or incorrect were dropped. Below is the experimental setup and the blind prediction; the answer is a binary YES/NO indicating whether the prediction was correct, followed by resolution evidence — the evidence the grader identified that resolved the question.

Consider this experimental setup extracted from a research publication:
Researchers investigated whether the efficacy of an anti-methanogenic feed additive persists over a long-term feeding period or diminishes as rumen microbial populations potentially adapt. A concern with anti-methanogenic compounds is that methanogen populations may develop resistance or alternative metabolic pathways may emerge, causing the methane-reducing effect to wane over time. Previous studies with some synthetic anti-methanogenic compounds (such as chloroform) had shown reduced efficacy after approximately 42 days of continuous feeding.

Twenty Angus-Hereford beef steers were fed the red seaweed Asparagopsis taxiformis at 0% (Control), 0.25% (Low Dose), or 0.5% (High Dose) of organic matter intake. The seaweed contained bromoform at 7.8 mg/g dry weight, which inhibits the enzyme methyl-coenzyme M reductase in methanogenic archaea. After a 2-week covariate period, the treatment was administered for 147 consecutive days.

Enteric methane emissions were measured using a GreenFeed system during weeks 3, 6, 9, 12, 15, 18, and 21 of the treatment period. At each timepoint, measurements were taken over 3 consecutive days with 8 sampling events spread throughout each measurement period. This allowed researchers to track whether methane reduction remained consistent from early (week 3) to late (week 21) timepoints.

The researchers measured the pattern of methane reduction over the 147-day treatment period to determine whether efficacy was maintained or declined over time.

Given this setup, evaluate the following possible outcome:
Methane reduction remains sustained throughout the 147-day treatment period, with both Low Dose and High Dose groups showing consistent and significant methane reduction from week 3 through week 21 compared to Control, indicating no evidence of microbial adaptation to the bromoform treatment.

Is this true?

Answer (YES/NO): YES